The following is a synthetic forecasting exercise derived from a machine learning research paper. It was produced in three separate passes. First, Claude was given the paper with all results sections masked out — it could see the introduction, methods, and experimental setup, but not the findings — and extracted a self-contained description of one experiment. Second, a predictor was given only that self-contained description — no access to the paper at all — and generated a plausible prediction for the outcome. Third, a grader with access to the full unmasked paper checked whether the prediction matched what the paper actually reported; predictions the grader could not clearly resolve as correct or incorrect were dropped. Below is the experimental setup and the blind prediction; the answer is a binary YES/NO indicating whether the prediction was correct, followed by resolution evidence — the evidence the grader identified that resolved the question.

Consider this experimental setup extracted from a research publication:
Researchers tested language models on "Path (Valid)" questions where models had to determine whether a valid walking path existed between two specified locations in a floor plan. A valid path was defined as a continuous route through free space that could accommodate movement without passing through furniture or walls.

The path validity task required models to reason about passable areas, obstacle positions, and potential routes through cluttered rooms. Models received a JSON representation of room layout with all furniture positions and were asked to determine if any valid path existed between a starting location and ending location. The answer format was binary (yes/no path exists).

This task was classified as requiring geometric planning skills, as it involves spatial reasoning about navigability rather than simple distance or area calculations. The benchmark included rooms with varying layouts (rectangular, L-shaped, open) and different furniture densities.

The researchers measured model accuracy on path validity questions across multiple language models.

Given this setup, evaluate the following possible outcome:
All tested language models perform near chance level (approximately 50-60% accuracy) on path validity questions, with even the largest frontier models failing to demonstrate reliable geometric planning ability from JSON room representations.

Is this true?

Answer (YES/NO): NO